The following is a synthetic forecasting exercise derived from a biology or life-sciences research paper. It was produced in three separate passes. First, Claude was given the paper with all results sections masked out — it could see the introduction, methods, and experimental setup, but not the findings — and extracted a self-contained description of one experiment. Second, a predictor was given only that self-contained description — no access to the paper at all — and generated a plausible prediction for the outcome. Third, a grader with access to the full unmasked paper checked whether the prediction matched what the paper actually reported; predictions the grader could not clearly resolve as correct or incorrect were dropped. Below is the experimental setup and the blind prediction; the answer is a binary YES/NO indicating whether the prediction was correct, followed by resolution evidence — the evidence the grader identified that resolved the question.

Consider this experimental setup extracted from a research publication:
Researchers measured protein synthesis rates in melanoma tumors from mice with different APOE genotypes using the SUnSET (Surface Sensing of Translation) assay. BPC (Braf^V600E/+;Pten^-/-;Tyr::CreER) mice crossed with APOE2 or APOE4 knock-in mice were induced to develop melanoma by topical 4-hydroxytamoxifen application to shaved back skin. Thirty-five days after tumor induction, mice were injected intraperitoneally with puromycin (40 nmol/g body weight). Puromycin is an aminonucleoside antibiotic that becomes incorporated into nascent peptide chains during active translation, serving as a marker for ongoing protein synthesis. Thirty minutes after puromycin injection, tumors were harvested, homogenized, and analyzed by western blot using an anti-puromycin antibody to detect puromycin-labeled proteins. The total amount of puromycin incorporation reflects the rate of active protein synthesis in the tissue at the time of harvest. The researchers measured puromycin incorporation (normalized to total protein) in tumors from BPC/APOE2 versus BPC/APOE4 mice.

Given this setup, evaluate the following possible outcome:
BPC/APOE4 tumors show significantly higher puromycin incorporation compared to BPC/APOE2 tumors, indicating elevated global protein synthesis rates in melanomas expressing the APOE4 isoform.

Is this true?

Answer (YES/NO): NO